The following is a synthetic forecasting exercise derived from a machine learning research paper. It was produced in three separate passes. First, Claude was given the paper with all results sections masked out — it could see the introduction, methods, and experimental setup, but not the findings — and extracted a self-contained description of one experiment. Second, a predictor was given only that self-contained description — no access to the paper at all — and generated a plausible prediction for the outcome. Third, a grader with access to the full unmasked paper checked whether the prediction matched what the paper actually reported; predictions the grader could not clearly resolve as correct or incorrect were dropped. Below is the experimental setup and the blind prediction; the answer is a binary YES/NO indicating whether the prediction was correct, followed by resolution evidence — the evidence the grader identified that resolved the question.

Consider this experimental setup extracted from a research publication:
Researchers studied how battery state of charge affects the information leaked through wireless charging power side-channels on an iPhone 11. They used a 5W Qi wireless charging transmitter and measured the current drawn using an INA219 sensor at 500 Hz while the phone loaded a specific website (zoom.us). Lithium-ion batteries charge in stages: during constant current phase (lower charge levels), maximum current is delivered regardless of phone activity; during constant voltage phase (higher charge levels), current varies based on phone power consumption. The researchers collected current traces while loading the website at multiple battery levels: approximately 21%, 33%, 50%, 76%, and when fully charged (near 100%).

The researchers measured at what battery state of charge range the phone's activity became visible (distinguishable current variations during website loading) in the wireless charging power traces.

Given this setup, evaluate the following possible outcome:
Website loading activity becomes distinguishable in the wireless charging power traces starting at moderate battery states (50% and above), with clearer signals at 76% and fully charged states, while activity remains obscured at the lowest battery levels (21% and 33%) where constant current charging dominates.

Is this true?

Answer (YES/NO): NO